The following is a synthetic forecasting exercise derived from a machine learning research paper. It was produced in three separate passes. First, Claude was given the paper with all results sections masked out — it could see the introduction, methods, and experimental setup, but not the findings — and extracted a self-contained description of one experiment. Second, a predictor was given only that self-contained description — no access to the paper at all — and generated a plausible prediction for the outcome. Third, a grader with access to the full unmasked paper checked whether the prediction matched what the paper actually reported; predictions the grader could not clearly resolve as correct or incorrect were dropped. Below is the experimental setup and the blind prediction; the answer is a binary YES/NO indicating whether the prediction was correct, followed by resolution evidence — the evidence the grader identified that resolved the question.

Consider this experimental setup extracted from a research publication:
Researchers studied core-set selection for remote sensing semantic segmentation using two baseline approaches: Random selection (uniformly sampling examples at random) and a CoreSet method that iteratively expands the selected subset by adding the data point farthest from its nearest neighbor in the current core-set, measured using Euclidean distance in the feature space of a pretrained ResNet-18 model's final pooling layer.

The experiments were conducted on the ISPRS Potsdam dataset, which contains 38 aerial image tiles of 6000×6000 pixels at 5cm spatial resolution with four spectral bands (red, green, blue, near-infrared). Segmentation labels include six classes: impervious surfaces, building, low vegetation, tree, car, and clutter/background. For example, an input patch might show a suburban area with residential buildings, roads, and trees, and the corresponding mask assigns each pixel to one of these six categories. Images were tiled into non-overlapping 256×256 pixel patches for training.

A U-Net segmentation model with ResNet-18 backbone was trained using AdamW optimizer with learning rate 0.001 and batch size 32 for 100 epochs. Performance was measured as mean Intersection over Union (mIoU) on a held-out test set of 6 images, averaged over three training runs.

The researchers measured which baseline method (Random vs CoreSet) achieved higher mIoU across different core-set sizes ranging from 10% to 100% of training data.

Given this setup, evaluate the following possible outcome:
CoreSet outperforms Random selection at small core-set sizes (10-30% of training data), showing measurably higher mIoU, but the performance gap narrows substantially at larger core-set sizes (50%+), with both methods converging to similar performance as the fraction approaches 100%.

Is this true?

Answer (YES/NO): NO